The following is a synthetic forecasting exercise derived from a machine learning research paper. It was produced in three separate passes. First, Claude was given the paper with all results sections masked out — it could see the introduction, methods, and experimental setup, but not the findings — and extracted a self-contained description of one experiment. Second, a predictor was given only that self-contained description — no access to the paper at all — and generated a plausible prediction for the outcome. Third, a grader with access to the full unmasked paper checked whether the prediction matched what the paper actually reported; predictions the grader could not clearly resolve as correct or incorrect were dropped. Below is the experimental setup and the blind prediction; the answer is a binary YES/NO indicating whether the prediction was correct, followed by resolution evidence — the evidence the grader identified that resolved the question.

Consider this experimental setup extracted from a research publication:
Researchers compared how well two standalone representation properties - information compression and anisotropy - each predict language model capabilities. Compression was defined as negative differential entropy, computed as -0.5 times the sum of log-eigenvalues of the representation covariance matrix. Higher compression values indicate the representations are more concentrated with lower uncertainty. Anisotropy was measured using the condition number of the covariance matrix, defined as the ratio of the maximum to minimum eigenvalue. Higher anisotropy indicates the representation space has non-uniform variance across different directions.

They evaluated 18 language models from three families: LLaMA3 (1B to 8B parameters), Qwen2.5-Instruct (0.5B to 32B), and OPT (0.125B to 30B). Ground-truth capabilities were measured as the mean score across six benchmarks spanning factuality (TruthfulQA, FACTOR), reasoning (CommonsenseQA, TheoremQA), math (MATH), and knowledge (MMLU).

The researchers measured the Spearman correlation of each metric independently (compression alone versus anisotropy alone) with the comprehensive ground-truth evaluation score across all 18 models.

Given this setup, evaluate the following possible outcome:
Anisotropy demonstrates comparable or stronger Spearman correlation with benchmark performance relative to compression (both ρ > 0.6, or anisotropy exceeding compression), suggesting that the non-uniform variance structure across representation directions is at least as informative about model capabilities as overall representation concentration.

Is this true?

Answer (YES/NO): YES